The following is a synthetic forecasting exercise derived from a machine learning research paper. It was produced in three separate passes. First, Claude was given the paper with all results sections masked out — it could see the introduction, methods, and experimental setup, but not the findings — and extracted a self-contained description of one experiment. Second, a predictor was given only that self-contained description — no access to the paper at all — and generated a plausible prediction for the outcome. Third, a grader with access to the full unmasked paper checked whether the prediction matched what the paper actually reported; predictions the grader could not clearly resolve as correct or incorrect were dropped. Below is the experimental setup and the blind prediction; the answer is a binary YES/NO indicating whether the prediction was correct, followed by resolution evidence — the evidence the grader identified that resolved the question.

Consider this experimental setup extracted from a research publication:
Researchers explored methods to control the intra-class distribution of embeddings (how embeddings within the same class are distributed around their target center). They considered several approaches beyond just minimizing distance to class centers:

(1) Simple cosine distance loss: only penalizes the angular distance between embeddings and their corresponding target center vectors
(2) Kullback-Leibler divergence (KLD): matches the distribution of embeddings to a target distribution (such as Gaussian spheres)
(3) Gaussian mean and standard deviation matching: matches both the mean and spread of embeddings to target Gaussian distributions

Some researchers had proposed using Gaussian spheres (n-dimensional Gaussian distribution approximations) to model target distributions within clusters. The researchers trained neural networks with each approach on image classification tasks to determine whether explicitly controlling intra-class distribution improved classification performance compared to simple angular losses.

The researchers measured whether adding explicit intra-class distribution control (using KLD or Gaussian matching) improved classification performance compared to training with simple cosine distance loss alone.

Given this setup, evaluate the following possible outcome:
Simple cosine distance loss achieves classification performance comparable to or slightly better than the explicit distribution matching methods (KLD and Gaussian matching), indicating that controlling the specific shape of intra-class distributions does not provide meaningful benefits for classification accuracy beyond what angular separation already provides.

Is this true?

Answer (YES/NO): YES